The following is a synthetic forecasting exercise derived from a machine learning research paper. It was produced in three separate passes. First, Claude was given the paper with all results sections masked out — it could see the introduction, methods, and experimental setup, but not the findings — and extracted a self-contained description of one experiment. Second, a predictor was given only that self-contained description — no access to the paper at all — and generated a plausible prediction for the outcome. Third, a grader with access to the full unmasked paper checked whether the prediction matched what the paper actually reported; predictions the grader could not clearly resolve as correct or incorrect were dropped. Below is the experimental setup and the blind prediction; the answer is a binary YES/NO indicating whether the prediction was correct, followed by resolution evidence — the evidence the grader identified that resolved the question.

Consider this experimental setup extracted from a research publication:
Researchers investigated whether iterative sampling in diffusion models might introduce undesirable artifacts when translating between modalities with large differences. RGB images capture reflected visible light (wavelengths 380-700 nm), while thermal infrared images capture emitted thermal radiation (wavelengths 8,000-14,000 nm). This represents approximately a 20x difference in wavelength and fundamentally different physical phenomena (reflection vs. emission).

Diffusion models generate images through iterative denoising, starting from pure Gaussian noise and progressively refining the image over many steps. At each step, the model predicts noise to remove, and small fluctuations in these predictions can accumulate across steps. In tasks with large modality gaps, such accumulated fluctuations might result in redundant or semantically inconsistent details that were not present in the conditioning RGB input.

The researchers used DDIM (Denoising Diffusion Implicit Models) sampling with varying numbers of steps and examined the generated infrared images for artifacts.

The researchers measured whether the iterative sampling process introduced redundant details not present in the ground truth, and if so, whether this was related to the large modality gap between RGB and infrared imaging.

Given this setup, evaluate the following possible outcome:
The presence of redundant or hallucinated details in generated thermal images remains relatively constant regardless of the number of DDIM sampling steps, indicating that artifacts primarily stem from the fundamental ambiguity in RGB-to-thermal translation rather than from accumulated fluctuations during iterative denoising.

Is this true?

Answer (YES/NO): NO